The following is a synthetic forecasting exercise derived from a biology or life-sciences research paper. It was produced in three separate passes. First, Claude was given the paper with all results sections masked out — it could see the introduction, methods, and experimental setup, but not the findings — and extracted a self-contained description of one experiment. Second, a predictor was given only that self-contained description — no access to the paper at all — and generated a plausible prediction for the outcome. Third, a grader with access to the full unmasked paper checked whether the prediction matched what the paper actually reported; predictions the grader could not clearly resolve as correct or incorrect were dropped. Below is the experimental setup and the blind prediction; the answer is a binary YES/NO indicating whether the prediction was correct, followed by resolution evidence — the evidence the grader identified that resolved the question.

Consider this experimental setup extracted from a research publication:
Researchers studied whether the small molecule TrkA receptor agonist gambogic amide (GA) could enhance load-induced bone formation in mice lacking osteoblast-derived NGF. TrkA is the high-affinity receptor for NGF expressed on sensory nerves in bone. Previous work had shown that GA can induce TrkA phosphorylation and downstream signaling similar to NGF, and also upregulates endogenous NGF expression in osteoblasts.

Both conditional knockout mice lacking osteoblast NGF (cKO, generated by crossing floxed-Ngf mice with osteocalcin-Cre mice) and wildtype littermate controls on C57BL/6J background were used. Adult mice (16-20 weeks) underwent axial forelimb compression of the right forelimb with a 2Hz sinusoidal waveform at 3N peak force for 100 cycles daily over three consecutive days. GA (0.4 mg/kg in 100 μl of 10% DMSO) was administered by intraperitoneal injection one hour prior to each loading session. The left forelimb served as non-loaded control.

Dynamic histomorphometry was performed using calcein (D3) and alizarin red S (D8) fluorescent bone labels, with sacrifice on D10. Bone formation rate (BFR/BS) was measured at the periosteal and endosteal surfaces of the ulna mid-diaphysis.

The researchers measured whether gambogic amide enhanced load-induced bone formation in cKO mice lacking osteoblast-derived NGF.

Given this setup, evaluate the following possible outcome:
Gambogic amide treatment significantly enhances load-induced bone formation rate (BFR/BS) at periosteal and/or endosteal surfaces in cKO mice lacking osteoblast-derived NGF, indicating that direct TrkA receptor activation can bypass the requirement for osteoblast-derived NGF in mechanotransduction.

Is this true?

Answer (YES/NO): NO